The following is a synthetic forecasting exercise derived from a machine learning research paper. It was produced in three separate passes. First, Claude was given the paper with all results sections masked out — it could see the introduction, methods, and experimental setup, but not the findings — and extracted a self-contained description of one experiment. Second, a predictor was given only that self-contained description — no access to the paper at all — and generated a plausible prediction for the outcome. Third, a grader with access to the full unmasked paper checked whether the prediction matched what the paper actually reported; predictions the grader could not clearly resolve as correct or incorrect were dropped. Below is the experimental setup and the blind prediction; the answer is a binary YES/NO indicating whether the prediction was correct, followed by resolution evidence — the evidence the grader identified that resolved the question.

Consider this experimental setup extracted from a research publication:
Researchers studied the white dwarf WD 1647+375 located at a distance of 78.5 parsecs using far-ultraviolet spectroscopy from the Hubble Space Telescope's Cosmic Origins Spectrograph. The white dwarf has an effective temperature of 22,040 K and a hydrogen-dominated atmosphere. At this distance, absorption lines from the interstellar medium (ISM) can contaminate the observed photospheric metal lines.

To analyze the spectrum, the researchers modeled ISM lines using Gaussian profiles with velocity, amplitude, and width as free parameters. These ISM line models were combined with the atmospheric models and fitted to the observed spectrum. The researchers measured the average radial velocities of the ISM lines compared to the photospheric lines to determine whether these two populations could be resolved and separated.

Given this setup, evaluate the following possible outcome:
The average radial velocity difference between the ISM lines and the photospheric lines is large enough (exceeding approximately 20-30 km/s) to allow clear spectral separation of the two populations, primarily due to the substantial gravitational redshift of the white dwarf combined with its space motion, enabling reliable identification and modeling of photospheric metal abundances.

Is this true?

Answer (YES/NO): YES